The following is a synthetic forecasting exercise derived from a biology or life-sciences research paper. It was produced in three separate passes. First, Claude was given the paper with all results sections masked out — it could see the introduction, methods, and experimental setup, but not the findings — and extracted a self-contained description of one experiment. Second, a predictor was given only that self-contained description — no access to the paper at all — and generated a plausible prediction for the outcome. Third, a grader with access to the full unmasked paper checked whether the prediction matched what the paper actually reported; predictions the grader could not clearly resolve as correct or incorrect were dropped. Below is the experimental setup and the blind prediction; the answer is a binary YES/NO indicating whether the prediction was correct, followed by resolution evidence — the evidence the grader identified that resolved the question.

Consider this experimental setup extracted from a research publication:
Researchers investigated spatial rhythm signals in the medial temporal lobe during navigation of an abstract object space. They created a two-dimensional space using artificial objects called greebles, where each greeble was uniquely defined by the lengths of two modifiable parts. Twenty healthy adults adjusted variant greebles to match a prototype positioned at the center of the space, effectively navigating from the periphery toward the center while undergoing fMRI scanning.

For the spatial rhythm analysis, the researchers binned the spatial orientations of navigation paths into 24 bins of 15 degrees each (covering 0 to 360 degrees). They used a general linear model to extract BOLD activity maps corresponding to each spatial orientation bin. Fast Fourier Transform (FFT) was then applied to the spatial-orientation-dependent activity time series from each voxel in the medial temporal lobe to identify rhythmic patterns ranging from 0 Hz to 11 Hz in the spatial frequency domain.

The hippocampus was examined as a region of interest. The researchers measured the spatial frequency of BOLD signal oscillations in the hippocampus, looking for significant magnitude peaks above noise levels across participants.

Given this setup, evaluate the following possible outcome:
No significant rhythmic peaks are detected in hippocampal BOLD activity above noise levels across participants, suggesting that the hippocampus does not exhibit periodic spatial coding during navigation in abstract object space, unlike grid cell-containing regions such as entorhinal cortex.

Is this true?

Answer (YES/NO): NO